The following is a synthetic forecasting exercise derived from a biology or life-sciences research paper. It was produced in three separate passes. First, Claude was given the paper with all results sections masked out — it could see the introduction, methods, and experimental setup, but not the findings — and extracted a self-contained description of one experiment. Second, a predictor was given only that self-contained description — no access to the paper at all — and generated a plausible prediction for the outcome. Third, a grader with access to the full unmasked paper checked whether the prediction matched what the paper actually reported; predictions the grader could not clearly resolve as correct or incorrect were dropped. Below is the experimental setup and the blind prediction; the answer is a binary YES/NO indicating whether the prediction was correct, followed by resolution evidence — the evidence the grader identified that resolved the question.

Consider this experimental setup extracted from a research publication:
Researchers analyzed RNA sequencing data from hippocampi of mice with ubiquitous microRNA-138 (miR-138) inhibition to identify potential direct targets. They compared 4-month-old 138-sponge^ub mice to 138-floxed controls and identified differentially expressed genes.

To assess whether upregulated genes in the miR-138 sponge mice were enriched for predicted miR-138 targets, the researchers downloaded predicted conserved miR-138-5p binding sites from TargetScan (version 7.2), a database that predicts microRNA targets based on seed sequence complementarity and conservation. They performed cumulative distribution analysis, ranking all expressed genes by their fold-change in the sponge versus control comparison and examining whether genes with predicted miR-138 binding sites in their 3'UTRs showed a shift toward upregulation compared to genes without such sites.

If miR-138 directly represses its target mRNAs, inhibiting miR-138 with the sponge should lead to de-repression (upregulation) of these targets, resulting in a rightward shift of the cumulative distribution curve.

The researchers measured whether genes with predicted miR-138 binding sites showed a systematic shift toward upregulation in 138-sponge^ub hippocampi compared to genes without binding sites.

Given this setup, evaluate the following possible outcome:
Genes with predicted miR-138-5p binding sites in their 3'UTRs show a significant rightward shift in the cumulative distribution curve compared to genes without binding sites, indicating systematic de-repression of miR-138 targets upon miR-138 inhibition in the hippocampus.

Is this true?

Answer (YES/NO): YES